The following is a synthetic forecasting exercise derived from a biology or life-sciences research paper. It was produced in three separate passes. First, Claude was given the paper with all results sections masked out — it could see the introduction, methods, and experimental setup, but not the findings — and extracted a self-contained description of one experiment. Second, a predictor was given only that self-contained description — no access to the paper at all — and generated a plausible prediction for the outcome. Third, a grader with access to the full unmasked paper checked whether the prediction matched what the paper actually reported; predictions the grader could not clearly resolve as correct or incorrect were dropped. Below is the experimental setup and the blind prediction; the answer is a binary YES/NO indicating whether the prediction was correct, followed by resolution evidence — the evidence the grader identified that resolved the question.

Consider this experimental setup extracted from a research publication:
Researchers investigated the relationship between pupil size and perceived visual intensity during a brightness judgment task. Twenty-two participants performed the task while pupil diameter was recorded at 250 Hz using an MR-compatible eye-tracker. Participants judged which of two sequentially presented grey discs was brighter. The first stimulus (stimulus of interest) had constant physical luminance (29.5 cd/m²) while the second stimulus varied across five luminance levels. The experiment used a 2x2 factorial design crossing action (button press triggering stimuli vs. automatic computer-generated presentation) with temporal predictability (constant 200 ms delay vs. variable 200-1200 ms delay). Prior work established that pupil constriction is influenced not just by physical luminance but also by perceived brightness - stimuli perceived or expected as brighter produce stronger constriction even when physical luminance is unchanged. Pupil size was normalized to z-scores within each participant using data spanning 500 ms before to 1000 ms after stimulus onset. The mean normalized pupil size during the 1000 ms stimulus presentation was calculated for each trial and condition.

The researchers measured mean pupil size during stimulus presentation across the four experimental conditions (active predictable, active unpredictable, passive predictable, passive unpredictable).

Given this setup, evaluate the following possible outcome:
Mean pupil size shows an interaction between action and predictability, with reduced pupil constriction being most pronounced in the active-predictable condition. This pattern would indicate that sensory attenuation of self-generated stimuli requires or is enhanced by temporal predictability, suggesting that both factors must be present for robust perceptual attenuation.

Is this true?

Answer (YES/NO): NO